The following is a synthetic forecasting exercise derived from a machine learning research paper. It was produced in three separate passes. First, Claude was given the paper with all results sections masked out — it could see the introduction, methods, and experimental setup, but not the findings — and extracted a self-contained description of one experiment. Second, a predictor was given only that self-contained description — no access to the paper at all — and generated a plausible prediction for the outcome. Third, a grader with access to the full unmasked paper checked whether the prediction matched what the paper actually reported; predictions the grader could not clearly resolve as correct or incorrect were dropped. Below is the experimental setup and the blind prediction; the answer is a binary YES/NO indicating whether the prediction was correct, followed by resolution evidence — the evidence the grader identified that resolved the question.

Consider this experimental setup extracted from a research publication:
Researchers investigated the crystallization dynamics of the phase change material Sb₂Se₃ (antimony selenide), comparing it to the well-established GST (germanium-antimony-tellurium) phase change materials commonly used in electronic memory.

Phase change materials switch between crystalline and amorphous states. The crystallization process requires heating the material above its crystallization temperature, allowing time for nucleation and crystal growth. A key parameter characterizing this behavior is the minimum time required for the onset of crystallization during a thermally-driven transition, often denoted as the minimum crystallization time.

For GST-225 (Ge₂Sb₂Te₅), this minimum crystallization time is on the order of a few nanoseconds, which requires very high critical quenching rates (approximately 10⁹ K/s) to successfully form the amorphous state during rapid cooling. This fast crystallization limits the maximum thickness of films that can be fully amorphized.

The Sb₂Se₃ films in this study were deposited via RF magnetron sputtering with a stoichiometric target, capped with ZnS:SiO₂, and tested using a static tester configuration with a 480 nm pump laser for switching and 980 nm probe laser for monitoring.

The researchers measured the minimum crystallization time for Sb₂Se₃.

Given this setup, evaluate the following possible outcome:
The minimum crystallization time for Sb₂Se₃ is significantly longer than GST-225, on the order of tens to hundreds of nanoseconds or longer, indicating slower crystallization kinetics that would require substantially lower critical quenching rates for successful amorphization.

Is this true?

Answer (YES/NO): YES